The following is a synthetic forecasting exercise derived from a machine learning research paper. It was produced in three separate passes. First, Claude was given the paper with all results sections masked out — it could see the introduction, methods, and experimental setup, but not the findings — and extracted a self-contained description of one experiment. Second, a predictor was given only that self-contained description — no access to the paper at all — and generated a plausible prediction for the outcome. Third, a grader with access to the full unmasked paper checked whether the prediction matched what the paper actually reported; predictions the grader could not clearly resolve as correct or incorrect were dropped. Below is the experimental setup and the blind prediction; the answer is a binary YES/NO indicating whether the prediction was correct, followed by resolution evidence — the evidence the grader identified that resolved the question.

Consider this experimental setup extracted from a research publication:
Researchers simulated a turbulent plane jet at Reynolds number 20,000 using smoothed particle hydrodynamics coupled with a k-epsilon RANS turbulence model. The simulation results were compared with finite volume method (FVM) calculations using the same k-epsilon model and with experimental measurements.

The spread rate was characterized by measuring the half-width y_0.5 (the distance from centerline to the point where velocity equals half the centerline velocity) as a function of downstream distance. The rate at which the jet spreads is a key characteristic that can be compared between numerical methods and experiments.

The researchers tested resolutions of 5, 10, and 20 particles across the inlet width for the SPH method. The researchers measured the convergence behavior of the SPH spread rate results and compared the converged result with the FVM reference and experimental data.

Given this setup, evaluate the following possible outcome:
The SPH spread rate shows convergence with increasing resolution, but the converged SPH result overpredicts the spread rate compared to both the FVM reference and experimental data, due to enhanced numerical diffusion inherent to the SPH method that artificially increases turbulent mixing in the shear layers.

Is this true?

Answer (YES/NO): NO